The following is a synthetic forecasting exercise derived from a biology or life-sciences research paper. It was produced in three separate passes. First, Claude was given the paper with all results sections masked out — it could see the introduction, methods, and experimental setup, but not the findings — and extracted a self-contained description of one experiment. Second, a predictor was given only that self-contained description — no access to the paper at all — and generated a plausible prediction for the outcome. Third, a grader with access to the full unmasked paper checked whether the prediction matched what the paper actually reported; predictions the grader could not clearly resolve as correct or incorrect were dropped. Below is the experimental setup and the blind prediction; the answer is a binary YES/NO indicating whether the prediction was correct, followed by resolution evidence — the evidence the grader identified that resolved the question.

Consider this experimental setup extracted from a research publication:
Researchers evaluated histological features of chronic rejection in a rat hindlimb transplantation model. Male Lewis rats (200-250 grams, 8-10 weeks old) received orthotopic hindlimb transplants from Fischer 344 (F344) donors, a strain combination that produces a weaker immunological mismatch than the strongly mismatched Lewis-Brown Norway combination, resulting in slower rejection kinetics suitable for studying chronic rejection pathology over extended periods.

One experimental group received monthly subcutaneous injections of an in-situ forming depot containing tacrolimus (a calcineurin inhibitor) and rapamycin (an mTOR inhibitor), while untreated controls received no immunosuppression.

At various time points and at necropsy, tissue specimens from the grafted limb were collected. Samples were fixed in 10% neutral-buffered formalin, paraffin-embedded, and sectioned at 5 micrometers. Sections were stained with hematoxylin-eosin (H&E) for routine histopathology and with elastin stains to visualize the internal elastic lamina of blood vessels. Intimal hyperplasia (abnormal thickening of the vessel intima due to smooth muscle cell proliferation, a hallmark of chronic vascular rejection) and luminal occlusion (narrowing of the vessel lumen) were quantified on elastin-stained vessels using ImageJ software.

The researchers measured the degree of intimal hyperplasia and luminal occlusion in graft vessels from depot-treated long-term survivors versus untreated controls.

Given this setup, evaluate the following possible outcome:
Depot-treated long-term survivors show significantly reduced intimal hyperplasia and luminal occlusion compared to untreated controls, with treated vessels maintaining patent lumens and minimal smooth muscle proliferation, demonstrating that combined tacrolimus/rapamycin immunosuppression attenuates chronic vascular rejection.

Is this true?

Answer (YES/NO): YES